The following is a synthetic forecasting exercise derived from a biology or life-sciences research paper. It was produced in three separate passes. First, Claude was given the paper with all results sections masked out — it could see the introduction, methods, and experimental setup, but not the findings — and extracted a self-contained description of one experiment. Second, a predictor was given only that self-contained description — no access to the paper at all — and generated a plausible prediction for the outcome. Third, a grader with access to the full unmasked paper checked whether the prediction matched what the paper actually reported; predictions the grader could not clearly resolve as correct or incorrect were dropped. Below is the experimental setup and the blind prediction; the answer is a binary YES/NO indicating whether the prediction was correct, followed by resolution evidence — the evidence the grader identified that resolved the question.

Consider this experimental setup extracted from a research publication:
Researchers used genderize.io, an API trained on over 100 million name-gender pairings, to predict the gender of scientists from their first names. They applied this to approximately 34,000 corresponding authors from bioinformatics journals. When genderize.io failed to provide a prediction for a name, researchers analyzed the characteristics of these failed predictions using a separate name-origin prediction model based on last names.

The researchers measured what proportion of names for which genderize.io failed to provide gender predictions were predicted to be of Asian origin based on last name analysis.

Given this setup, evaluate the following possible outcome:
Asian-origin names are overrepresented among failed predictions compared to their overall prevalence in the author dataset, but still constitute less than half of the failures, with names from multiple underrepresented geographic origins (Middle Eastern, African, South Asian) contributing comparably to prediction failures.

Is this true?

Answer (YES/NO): NO